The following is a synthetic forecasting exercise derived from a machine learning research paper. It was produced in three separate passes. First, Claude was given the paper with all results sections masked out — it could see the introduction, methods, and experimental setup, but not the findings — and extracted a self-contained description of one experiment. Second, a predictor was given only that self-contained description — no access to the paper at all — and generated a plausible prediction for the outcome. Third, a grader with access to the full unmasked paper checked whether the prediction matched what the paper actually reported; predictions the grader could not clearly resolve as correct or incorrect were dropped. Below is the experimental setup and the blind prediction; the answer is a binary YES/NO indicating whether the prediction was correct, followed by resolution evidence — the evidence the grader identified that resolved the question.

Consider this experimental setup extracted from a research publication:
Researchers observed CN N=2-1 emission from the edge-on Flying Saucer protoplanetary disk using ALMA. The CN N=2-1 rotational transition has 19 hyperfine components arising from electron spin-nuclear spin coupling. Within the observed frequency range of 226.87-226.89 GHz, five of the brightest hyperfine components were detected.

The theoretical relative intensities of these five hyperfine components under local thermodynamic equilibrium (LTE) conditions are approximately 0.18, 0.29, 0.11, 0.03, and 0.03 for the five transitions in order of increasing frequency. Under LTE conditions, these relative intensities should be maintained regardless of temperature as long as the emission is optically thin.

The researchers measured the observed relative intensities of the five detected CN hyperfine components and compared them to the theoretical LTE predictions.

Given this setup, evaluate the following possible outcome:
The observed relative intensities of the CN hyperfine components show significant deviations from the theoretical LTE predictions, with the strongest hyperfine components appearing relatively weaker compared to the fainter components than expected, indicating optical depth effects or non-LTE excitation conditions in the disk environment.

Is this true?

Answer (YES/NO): NO